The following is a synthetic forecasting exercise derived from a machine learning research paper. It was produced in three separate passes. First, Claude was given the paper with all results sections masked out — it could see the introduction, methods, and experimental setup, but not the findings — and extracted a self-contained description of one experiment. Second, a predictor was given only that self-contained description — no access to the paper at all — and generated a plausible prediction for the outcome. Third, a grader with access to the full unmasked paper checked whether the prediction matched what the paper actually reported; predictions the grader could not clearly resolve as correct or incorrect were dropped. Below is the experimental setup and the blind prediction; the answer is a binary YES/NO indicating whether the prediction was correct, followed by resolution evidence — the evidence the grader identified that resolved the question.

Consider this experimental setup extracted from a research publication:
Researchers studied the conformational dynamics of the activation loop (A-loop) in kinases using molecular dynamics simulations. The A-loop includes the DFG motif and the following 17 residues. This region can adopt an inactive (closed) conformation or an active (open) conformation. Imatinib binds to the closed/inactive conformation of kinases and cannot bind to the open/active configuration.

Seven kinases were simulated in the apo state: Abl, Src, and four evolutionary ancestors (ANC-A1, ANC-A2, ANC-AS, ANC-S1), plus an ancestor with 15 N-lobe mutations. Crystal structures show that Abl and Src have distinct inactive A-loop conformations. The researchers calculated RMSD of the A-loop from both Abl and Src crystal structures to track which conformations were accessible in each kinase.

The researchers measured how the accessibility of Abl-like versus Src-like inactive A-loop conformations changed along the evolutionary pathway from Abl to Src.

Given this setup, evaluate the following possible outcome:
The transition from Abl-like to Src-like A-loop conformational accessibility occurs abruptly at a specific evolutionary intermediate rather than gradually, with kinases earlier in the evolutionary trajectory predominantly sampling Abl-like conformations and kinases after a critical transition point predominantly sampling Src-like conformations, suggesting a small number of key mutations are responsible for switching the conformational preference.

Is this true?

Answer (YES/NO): NO